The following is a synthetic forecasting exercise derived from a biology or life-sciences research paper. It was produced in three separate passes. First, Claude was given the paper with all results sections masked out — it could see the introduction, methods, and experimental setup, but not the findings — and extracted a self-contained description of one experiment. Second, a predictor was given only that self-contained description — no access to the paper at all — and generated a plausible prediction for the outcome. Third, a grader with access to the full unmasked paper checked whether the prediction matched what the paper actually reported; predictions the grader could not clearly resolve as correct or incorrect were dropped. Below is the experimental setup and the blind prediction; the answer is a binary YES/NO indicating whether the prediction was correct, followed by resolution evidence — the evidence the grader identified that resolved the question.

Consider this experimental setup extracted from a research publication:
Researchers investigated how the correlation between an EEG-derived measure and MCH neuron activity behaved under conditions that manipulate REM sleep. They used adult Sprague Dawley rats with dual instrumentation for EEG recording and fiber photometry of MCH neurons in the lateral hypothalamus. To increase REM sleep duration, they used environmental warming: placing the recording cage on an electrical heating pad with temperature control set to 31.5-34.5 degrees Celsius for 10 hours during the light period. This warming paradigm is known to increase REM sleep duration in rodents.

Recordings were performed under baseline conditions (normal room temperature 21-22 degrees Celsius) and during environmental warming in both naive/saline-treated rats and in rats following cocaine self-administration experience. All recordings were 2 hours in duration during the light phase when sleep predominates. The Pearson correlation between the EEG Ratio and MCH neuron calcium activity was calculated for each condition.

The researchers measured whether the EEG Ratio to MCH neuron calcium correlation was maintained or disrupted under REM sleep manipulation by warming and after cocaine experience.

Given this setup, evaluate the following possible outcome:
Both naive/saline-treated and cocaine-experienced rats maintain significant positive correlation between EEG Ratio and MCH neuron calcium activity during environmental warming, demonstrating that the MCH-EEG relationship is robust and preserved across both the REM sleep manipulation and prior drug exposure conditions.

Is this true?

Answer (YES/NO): YES